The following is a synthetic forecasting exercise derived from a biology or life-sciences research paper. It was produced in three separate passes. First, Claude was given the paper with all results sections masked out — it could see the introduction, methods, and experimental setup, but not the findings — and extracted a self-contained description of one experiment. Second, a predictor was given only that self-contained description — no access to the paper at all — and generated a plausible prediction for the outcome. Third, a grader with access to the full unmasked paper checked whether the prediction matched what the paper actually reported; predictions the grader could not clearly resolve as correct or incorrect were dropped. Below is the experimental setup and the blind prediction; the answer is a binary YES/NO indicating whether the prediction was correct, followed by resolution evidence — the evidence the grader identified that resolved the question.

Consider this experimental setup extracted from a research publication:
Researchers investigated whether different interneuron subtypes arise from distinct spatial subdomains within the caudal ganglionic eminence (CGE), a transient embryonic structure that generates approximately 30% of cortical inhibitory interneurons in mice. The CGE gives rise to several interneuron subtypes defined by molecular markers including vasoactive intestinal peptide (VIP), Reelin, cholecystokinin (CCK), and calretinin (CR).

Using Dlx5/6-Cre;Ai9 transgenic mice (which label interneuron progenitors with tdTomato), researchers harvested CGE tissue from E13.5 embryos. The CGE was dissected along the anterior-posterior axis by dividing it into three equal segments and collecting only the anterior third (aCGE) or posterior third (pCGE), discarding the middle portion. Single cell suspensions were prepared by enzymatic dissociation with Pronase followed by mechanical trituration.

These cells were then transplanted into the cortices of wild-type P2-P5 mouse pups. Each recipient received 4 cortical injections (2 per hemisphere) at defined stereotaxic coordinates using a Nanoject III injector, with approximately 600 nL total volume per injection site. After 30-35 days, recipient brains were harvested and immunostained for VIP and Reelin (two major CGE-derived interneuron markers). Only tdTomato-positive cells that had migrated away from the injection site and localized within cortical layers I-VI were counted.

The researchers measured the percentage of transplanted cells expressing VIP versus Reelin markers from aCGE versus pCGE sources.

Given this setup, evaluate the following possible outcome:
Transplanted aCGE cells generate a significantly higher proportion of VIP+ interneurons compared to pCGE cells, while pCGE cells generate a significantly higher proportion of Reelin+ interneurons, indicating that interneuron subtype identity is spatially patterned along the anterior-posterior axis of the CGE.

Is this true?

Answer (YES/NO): NO